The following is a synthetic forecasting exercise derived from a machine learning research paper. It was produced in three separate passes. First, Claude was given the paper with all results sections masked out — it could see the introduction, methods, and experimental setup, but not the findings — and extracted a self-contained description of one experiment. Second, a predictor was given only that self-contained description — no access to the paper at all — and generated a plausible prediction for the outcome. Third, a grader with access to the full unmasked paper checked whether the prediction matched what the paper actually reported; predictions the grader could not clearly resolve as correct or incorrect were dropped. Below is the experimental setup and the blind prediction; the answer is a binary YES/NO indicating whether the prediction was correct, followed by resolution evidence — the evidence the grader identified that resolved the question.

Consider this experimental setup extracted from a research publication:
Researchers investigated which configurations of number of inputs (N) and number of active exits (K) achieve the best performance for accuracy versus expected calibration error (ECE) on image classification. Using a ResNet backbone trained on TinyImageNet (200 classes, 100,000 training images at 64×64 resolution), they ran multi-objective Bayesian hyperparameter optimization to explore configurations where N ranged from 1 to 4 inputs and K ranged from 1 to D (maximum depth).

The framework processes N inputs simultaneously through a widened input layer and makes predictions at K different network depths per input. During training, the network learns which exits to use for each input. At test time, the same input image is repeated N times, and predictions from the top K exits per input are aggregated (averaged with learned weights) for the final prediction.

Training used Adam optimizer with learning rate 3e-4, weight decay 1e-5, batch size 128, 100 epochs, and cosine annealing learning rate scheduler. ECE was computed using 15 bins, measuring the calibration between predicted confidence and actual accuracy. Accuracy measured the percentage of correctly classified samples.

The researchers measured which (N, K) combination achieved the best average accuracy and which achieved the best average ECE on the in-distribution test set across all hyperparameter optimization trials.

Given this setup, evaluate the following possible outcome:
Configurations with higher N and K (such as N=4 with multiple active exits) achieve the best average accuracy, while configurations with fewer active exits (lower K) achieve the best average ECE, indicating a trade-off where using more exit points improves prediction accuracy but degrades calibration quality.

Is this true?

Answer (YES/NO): NO